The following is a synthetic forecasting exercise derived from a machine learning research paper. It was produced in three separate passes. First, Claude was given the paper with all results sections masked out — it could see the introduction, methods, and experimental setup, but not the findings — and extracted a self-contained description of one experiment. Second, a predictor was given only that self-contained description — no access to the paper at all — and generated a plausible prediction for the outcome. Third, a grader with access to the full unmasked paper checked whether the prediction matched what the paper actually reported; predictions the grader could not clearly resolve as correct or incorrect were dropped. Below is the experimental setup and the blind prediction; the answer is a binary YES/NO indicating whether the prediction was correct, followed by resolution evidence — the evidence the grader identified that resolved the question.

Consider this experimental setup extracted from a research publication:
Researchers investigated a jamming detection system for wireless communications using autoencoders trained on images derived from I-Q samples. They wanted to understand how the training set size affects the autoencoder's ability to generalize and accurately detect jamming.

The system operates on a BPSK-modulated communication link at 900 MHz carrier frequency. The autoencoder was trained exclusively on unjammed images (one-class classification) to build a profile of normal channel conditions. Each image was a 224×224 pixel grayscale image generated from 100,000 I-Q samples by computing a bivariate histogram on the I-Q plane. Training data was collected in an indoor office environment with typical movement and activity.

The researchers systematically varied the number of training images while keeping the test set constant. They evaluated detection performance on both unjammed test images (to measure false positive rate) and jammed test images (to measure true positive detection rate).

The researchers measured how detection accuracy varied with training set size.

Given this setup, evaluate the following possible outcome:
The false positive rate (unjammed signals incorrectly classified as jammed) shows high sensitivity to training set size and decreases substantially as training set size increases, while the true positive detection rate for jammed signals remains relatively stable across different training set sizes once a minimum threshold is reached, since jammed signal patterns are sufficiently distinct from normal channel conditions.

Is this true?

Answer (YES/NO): NO